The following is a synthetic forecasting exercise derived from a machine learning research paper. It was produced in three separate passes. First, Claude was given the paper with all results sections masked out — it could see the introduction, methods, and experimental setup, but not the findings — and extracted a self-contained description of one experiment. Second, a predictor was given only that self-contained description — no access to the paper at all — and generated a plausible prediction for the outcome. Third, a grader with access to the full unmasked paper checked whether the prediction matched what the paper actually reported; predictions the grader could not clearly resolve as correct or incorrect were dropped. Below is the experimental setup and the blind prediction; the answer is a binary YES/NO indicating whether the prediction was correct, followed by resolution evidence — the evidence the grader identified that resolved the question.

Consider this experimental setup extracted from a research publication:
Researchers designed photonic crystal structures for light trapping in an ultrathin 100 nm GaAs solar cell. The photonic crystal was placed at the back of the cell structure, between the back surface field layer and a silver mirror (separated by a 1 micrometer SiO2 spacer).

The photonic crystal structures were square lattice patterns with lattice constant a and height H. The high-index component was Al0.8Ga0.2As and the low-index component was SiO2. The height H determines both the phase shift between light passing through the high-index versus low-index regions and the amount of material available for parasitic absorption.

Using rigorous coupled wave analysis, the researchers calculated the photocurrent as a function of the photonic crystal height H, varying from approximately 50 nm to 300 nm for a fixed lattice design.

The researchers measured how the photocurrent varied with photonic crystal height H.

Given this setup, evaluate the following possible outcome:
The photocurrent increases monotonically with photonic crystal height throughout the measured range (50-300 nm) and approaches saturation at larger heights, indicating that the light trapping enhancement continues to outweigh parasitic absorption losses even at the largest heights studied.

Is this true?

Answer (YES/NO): NO